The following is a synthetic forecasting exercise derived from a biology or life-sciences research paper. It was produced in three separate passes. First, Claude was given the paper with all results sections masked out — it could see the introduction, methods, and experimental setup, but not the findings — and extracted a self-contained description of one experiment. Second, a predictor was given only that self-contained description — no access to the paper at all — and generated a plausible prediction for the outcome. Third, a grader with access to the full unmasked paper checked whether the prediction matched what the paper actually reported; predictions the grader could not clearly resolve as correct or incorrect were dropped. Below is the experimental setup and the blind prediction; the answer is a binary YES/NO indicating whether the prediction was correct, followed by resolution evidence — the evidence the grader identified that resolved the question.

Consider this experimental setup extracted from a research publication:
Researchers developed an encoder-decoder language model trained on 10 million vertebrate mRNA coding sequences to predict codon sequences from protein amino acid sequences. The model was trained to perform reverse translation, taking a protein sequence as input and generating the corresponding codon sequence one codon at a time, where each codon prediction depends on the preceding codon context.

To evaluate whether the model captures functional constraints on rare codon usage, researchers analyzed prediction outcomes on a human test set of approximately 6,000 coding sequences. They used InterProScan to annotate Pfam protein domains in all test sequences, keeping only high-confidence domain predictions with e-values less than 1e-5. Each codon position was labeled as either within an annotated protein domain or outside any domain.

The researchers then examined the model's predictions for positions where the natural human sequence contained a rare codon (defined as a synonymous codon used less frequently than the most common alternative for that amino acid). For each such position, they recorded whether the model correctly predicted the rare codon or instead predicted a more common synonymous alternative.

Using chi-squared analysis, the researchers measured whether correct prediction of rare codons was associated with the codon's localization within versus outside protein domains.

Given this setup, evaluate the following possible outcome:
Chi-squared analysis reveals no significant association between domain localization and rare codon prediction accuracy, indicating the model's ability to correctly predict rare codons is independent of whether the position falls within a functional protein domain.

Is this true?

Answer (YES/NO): YES